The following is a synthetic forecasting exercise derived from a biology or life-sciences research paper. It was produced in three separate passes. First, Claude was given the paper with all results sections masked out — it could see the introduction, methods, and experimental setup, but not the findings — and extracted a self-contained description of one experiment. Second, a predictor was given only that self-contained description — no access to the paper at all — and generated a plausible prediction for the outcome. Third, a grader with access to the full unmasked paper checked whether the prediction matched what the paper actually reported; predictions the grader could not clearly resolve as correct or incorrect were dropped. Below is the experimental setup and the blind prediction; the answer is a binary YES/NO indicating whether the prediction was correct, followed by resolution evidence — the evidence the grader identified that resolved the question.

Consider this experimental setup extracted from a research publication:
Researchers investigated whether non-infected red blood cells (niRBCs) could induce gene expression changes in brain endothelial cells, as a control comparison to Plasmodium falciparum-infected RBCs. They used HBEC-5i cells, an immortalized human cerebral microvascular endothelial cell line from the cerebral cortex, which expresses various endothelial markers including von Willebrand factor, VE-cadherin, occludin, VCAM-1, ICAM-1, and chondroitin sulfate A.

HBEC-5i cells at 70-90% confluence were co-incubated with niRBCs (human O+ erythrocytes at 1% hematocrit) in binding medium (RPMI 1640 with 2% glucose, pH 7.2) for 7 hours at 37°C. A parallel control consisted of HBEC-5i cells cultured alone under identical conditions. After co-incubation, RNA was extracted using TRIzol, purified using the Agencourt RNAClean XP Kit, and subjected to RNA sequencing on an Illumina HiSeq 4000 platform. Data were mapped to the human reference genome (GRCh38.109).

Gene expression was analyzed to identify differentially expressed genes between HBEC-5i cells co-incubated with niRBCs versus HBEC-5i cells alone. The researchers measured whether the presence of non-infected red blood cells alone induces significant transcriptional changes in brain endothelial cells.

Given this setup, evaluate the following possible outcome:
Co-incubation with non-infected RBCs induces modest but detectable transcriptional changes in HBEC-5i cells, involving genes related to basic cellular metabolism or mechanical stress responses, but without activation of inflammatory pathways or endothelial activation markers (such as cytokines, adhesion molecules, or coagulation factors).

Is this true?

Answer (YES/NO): NO